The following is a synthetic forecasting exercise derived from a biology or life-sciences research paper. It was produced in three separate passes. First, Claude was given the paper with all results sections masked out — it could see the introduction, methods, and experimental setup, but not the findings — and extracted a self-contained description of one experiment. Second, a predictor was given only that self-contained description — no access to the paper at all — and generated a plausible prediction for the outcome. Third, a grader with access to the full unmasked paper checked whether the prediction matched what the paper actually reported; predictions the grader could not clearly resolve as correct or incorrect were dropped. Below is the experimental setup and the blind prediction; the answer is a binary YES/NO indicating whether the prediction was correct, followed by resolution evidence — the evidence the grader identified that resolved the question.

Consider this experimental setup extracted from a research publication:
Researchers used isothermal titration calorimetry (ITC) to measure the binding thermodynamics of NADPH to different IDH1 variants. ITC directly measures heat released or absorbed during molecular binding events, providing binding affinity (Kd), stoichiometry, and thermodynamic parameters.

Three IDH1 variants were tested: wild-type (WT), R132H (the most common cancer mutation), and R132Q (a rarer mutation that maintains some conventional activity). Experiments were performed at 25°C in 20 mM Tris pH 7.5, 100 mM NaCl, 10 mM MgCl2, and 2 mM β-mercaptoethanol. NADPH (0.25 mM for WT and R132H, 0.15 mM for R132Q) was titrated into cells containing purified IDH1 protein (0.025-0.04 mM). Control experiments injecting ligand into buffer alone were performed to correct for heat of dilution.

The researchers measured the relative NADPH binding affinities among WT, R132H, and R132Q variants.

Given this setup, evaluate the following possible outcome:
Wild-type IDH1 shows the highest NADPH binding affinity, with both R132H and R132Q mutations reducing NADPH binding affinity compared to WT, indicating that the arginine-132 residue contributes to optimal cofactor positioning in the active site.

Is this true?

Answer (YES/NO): NO